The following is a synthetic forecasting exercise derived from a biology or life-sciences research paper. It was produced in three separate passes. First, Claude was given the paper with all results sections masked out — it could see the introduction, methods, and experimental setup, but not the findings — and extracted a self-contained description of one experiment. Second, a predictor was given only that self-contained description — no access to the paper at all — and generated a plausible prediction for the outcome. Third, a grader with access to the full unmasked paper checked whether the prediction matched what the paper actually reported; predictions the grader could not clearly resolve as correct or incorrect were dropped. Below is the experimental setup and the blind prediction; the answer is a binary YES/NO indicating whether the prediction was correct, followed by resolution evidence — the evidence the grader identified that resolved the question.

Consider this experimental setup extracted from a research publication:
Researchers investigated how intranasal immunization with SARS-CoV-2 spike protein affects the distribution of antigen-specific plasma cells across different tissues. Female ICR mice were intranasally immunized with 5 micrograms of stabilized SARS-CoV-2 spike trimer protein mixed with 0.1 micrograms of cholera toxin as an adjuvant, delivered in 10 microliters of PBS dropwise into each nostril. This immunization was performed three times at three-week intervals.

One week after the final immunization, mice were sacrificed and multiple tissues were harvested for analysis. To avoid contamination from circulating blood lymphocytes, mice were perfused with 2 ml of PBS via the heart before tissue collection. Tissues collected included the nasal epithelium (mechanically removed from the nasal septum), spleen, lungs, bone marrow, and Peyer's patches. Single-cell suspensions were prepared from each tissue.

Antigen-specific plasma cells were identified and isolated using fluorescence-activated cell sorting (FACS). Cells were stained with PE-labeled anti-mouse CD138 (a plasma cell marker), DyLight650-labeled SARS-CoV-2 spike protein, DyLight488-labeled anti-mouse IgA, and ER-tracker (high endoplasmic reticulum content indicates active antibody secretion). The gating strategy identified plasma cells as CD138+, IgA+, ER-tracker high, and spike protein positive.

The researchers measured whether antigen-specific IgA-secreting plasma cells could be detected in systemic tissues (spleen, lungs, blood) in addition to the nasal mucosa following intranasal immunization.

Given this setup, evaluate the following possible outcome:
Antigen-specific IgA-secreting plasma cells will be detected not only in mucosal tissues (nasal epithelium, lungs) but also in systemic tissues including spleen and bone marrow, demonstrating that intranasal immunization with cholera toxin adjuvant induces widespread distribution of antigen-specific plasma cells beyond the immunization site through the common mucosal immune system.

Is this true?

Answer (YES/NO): NO